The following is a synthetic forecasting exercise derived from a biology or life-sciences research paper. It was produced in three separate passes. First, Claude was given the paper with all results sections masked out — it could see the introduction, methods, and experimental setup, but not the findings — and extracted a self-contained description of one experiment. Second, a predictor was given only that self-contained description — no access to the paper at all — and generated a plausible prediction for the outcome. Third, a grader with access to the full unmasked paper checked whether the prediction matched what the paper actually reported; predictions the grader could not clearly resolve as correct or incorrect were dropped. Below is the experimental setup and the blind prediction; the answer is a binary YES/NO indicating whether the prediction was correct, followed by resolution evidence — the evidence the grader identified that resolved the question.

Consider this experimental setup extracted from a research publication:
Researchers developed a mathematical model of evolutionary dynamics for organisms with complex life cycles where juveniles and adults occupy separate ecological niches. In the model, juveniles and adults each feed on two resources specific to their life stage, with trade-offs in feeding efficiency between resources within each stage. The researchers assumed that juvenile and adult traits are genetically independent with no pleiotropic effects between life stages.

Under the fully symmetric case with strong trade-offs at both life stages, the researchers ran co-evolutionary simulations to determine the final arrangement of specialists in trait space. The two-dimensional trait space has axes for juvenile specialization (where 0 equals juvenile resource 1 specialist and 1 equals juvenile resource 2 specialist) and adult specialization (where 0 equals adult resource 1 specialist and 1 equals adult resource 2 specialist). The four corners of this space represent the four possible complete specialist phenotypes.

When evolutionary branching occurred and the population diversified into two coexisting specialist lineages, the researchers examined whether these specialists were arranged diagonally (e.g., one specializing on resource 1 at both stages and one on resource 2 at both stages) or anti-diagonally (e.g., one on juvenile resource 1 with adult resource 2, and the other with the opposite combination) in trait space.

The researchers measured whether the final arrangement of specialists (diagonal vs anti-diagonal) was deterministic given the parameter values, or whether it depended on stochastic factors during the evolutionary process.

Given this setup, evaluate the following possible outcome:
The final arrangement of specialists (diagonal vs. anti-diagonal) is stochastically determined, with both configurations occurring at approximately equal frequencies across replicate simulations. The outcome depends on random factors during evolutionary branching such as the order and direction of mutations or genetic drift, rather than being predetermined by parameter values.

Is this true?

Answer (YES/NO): YES